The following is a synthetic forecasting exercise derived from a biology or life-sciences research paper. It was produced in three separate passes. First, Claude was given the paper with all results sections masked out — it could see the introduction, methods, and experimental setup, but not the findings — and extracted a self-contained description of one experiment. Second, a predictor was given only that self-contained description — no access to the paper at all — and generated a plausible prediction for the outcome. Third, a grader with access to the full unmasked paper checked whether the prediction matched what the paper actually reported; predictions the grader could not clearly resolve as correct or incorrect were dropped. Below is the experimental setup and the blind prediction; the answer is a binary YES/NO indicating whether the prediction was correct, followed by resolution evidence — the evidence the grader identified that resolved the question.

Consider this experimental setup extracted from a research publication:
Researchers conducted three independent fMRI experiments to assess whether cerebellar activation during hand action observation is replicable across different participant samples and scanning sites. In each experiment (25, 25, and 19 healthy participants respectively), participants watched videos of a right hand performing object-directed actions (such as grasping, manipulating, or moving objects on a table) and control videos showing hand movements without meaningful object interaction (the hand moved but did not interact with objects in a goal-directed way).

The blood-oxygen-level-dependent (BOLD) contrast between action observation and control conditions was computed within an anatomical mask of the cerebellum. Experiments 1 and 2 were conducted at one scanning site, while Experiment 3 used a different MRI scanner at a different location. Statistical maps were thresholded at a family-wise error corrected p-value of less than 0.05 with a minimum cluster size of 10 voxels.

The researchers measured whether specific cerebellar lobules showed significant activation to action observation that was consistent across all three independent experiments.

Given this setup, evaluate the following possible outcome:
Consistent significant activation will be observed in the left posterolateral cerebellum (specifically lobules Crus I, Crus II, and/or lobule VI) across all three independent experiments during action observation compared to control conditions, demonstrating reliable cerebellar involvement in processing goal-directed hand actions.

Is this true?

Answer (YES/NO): NO